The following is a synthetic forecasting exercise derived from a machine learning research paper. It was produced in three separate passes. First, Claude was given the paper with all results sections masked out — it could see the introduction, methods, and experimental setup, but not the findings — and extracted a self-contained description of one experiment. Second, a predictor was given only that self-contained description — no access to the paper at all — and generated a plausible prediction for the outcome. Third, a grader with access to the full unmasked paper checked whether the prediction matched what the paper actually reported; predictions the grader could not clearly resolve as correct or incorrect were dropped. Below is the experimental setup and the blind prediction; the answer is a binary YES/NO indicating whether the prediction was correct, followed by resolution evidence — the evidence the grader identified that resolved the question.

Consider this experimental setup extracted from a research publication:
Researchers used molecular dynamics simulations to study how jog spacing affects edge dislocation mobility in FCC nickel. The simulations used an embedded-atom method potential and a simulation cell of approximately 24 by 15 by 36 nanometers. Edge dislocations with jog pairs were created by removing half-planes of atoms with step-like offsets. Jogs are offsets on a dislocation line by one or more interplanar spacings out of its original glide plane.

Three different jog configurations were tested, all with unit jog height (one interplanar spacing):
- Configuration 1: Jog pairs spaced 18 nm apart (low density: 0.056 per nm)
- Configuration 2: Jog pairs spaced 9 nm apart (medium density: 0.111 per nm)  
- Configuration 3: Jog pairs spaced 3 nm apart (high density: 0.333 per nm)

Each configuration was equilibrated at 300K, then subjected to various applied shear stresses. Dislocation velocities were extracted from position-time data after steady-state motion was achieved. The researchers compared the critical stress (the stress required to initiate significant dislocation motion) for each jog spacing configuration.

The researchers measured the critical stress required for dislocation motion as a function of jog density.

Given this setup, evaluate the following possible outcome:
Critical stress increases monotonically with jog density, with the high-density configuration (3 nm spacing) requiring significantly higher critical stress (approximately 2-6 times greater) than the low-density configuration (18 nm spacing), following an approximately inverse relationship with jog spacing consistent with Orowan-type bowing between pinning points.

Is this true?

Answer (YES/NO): NO